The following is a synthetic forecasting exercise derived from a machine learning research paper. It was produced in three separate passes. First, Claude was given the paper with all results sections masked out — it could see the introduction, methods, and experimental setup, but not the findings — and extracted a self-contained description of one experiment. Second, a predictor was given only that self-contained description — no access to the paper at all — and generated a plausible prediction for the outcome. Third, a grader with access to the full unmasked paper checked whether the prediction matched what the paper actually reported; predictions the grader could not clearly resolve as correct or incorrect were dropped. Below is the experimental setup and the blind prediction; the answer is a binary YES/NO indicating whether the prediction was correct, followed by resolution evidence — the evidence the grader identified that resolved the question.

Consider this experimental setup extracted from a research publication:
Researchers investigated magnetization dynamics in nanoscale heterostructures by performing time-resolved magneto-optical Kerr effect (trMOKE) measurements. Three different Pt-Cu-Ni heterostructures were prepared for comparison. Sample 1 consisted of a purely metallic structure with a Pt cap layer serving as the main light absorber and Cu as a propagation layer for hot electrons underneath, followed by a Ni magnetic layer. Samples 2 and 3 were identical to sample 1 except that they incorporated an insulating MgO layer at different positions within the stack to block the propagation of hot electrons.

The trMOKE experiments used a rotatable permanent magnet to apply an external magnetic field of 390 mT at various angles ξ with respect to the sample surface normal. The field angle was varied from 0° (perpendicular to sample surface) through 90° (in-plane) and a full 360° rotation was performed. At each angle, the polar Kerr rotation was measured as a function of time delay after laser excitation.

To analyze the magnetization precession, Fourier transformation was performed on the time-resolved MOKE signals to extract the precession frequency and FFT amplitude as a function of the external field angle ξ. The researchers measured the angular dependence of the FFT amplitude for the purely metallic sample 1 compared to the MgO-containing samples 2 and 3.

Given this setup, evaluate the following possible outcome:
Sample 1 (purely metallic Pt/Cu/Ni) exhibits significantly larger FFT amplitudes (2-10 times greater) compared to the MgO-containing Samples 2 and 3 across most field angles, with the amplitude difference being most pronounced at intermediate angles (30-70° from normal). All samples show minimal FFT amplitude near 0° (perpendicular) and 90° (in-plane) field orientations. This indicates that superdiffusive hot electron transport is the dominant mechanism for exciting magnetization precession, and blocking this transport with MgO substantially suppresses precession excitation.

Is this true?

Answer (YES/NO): NO